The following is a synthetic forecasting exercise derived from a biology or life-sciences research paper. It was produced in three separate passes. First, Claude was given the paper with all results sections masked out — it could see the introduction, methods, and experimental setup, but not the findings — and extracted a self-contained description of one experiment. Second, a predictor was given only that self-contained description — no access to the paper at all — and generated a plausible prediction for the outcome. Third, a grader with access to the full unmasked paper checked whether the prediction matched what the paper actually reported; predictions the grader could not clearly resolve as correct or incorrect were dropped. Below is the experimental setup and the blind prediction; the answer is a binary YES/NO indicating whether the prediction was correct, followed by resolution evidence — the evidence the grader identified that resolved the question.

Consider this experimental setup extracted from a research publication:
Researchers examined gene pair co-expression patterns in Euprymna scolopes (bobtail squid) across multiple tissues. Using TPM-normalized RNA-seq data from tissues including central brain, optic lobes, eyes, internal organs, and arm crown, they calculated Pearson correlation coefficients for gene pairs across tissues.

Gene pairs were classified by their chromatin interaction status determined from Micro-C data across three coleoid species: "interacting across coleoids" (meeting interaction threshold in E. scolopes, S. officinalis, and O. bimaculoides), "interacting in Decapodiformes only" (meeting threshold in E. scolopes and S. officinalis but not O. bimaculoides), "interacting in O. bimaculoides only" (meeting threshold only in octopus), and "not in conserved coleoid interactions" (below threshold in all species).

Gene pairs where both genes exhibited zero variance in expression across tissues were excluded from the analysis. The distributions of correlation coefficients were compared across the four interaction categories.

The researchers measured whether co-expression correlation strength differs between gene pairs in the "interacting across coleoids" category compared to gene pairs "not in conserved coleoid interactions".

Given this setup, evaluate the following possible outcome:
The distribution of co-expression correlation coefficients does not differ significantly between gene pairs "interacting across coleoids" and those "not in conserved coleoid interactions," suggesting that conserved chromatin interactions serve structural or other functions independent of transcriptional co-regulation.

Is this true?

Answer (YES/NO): NO